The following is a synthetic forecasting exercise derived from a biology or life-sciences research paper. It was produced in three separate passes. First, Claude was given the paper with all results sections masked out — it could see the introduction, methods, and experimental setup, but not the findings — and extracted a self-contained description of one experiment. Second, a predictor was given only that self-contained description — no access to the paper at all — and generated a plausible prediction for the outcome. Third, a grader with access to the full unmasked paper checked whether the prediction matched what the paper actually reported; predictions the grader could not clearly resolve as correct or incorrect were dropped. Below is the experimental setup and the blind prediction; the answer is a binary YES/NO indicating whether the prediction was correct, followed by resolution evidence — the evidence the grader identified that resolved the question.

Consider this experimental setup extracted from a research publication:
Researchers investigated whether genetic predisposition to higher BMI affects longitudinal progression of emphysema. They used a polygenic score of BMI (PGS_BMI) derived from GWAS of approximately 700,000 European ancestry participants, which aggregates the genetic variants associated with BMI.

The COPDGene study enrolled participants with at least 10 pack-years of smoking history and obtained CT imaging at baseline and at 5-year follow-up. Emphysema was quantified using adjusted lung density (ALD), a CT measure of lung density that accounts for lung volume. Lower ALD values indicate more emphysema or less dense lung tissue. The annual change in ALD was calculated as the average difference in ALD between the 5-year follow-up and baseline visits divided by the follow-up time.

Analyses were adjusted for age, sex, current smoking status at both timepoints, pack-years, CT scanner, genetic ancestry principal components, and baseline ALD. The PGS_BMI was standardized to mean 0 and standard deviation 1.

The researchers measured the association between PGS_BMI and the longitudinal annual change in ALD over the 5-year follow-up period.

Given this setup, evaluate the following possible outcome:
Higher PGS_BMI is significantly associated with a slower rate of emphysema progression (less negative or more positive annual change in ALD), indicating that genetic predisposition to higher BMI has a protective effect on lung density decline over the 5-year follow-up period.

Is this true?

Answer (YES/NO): NO